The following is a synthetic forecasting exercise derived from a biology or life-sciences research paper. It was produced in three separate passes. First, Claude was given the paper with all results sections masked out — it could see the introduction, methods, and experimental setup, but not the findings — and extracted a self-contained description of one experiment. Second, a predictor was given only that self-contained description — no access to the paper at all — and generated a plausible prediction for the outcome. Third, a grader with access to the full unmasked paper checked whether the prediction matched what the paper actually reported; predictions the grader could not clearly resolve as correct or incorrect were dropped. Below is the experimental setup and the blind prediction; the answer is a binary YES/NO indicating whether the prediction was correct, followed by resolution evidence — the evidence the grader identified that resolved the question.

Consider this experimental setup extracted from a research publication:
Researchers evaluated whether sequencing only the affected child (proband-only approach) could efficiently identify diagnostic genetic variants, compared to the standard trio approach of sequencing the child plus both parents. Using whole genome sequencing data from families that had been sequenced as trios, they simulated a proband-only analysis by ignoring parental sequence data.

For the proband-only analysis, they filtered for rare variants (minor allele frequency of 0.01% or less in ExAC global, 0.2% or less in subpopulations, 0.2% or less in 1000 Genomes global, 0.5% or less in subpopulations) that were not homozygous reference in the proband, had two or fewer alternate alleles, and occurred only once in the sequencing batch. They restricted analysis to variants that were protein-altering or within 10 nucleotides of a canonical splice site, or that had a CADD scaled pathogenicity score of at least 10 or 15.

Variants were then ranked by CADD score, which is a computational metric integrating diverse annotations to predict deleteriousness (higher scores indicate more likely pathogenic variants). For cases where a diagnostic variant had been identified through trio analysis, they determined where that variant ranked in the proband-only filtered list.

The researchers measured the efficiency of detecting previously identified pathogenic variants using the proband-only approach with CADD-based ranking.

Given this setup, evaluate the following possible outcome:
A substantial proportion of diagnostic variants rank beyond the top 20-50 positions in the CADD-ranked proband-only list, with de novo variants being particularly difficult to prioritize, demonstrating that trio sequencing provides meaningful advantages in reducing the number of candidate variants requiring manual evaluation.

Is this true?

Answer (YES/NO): NO